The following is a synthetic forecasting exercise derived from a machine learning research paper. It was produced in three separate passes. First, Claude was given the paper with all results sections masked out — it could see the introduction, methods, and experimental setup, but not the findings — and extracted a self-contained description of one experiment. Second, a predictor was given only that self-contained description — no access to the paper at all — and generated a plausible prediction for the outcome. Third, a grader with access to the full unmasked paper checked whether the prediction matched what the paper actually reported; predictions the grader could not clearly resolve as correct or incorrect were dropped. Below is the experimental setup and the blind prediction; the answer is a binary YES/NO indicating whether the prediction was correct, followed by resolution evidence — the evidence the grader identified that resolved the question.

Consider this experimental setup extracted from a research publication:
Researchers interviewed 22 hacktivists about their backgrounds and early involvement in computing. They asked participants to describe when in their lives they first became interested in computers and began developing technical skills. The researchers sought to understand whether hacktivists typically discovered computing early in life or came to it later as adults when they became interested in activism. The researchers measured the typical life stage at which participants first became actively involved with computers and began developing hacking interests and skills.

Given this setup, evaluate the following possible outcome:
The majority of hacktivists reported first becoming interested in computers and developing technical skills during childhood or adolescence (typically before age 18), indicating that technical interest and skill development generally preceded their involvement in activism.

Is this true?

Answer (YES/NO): YES